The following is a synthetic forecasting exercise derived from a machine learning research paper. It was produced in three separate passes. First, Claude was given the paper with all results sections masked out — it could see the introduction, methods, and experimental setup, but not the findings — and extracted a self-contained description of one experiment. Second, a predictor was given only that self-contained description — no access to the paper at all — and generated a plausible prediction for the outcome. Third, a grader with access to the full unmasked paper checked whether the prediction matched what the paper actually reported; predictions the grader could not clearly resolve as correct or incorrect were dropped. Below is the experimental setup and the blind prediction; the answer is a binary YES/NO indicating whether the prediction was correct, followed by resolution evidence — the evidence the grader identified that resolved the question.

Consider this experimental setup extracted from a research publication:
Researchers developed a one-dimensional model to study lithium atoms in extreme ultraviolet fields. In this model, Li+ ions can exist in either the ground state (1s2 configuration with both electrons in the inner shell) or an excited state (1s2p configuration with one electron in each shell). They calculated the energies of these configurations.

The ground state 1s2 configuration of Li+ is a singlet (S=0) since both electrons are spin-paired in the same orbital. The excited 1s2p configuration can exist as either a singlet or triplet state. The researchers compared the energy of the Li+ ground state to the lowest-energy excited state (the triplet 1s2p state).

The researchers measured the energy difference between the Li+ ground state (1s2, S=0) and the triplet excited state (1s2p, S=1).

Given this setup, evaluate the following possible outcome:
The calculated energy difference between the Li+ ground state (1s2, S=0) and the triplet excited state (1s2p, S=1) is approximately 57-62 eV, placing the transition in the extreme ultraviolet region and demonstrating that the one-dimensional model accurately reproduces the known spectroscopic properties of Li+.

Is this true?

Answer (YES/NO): NO